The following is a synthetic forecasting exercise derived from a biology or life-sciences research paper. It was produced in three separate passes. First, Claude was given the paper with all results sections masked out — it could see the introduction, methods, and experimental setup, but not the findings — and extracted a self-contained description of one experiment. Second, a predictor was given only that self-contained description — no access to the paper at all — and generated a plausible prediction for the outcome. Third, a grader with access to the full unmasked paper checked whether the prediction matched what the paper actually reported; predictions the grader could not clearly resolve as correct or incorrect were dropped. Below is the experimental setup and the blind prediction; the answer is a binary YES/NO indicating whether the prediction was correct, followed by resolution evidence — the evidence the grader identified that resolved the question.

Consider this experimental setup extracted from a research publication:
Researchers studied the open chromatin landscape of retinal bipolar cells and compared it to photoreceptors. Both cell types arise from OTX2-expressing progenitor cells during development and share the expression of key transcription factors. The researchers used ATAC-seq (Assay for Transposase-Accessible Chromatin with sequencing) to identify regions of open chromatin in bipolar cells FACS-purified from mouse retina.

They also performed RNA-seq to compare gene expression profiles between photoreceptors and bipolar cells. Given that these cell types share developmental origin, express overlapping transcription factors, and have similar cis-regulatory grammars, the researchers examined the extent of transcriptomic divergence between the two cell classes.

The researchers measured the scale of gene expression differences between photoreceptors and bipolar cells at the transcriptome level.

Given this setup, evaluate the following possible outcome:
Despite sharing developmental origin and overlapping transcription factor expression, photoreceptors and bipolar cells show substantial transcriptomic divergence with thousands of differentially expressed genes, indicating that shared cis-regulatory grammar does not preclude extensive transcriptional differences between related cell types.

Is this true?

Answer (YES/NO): YES